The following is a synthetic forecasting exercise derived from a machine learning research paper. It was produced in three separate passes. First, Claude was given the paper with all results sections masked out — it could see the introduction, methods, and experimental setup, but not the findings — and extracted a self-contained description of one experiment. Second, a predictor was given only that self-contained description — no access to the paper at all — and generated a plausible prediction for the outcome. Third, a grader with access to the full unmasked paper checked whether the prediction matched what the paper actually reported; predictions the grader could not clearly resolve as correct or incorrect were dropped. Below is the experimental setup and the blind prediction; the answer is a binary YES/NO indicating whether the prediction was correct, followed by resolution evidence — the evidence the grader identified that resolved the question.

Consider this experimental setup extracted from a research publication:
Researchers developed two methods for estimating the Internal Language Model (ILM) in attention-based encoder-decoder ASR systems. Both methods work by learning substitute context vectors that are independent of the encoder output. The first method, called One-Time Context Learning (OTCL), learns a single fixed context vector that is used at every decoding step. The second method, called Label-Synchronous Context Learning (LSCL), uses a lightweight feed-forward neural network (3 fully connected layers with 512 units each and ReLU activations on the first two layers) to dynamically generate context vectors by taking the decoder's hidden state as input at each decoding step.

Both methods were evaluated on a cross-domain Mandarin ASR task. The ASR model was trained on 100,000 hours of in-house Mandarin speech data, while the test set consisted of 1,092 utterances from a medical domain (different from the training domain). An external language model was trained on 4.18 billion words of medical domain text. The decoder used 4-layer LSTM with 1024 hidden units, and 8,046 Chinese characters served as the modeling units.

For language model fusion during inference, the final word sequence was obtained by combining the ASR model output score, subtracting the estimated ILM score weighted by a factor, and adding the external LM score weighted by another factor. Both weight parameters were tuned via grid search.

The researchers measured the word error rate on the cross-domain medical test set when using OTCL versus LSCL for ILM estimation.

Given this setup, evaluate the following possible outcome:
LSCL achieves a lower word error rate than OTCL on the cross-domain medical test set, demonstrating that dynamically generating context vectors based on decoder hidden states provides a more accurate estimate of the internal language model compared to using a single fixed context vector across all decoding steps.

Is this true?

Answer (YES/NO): YES